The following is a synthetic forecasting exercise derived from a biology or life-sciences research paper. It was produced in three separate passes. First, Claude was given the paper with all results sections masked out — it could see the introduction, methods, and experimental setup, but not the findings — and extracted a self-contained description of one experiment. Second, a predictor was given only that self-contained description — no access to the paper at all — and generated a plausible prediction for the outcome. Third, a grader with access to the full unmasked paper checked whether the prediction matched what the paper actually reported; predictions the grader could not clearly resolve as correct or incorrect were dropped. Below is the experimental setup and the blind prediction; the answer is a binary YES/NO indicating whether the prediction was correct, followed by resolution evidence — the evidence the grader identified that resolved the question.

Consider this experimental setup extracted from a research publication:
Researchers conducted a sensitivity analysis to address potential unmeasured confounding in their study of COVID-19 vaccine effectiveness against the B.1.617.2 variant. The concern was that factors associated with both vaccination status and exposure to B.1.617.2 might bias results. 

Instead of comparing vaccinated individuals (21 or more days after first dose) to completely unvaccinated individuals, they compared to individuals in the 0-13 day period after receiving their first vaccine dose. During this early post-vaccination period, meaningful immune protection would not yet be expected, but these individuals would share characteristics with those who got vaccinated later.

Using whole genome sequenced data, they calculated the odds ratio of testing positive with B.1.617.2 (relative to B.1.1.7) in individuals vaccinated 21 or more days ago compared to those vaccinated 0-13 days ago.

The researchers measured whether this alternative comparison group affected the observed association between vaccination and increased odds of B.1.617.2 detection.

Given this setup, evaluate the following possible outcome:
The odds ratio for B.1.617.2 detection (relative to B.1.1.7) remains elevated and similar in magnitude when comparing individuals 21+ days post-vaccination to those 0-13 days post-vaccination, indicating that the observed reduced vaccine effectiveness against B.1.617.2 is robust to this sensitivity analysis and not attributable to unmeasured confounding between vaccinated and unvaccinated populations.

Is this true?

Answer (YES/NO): NO